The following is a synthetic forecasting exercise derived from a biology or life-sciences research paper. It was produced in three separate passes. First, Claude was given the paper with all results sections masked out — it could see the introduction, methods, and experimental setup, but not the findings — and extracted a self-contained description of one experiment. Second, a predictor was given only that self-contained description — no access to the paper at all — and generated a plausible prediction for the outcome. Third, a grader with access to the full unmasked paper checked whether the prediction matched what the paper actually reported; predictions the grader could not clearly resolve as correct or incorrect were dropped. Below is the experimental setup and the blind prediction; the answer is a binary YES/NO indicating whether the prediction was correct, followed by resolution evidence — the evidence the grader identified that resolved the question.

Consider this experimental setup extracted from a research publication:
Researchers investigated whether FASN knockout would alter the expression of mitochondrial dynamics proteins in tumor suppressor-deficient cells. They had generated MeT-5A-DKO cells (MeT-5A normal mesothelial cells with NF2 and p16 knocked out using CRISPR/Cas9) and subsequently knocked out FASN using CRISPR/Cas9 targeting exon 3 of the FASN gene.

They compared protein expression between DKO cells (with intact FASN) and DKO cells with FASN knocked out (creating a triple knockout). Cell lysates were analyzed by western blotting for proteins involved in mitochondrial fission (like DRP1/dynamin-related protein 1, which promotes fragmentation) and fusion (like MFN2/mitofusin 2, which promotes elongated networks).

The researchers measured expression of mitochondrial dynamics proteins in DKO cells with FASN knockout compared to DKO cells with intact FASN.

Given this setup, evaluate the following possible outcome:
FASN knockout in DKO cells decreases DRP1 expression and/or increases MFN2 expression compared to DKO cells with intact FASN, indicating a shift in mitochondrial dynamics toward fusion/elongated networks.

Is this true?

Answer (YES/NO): YES